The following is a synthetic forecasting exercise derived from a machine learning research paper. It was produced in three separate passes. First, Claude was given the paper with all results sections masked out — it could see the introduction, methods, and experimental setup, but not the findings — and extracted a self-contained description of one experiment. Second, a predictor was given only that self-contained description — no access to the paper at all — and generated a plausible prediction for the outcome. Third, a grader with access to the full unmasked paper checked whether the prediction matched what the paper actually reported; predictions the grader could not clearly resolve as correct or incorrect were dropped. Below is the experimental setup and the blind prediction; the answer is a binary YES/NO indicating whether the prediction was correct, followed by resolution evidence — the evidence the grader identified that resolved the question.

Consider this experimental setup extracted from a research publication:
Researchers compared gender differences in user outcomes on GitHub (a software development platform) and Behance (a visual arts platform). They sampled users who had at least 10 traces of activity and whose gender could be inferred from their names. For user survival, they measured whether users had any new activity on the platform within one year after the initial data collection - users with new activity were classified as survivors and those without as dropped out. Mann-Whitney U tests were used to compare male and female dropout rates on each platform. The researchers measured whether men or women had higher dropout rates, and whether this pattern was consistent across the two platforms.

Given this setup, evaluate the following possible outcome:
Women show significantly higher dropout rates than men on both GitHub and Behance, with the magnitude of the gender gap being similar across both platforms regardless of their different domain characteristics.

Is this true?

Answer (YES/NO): NO